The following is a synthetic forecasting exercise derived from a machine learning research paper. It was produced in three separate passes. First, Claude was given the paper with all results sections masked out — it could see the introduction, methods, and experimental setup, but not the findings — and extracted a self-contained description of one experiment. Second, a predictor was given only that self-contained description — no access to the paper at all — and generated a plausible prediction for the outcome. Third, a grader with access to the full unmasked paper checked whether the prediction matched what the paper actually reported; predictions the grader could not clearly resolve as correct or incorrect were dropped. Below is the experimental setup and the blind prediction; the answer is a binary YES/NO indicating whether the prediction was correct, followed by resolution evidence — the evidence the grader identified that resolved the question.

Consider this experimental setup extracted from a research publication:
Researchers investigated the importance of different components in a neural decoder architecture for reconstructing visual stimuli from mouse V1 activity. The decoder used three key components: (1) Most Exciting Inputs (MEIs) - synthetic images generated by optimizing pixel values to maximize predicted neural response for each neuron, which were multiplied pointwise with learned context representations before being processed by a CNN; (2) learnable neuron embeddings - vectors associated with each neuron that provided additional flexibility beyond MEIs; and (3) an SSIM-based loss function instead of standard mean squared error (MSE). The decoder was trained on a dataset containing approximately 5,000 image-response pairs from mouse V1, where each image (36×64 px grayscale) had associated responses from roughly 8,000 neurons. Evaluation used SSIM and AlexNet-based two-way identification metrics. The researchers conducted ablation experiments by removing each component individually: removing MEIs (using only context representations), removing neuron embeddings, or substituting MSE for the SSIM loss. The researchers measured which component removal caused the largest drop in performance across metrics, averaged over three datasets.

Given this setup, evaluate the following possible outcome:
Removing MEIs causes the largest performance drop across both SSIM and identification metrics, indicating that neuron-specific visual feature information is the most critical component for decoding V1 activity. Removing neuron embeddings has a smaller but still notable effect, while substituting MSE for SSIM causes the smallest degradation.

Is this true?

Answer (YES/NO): NO